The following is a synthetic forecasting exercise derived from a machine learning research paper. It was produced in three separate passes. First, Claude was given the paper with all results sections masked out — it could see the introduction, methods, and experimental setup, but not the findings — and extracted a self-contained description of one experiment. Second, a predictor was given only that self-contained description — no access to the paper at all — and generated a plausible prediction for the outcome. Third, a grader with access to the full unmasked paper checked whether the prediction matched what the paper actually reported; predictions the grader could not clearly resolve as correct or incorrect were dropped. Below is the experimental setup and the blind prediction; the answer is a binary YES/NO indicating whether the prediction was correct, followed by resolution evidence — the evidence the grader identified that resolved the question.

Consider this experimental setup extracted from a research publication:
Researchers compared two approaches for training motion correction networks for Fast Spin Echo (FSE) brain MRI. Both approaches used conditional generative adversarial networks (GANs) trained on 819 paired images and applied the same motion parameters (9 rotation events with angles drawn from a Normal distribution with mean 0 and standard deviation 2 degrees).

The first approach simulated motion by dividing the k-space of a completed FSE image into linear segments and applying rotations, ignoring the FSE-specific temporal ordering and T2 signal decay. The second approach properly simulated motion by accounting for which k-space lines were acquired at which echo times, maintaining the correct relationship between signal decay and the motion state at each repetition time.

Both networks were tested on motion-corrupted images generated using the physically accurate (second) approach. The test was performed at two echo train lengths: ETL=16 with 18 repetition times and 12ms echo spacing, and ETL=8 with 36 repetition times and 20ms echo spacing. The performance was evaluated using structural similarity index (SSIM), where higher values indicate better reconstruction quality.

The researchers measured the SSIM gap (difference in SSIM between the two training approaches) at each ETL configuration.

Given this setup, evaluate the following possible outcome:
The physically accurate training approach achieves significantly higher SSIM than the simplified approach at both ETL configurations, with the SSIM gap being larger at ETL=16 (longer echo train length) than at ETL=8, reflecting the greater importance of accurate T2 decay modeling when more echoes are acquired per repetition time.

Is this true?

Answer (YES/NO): YES